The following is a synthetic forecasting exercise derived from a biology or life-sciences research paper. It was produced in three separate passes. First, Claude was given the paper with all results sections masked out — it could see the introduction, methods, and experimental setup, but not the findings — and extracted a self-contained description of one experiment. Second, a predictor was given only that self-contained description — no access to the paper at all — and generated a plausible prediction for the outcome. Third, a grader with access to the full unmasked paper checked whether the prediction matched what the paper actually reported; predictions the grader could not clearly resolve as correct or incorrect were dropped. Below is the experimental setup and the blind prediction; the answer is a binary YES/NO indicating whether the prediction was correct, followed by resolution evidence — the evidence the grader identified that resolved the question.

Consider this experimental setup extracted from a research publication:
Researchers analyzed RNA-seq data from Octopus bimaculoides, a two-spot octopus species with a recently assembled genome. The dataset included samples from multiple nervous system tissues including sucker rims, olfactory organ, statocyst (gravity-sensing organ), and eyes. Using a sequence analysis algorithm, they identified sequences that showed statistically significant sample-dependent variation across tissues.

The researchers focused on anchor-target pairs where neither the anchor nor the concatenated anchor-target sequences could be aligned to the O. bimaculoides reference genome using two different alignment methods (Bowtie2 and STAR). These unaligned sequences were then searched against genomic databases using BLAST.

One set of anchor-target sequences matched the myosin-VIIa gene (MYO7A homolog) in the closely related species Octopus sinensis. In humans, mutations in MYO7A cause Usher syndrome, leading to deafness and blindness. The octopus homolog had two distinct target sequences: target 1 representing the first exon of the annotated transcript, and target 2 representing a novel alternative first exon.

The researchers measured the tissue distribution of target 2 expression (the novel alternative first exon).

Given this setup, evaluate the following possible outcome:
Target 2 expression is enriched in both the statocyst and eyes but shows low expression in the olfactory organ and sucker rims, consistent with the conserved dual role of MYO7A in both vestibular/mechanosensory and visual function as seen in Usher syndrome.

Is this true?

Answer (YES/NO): NO